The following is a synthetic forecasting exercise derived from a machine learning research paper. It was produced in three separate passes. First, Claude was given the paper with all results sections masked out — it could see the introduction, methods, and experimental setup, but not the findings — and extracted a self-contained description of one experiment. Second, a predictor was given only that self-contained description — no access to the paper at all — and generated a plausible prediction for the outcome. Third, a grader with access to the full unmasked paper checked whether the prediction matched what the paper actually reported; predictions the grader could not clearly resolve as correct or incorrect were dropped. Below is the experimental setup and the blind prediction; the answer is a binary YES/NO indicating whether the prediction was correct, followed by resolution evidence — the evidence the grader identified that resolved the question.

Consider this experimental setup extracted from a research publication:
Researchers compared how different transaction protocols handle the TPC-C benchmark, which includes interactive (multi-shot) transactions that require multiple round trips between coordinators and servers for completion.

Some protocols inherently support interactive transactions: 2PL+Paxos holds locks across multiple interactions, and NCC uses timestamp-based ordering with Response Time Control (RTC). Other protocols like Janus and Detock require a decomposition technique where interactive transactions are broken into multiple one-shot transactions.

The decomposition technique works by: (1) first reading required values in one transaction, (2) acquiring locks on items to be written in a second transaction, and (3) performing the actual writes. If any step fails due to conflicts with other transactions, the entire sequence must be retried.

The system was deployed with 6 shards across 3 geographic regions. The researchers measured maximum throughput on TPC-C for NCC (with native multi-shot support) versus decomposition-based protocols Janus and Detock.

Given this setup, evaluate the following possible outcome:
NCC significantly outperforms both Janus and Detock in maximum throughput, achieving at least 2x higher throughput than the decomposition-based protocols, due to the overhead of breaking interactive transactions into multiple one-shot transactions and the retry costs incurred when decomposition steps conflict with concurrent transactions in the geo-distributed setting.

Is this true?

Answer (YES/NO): NO